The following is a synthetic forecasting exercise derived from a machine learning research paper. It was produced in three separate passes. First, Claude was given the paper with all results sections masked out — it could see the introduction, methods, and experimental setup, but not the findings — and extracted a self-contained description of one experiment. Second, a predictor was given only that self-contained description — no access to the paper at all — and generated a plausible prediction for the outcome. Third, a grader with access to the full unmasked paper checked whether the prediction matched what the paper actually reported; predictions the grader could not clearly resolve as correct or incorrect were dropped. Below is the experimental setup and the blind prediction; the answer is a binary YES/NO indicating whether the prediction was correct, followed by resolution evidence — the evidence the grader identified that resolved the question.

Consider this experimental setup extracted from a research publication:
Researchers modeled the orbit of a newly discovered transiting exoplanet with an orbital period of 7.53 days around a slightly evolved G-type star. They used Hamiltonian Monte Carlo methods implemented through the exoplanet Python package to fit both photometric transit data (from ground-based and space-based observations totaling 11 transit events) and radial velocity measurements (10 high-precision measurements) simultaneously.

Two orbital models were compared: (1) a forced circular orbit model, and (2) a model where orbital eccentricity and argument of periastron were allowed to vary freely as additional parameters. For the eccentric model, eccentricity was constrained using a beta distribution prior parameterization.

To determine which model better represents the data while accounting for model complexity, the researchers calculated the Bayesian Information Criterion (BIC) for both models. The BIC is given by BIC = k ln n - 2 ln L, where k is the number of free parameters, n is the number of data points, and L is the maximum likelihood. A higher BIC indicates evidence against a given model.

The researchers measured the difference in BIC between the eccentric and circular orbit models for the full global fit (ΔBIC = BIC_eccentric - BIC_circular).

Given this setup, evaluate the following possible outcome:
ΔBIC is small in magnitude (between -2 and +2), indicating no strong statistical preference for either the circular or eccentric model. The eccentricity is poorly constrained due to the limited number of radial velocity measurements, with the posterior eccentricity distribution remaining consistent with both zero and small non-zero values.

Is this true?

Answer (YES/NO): NO